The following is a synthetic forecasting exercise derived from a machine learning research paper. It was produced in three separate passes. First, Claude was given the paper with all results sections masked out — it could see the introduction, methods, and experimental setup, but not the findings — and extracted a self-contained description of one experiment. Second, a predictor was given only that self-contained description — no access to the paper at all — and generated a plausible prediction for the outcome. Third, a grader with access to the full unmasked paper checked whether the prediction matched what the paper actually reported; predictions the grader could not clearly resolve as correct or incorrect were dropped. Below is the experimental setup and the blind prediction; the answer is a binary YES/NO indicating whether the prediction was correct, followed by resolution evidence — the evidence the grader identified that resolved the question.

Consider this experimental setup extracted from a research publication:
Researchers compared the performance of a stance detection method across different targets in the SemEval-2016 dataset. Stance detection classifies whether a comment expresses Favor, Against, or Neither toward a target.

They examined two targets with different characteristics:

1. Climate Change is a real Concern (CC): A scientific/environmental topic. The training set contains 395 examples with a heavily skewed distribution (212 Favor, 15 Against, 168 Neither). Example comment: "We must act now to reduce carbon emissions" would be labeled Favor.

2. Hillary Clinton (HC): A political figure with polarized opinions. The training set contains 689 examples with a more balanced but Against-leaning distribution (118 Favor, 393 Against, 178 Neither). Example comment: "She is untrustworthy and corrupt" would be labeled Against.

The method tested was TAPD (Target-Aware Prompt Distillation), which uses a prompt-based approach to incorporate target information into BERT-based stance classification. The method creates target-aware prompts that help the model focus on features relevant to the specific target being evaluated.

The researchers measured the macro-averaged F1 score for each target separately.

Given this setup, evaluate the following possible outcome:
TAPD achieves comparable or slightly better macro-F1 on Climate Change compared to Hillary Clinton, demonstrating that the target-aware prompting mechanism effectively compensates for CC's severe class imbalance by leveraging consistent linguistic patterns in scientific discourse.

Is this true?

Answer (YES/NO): NO